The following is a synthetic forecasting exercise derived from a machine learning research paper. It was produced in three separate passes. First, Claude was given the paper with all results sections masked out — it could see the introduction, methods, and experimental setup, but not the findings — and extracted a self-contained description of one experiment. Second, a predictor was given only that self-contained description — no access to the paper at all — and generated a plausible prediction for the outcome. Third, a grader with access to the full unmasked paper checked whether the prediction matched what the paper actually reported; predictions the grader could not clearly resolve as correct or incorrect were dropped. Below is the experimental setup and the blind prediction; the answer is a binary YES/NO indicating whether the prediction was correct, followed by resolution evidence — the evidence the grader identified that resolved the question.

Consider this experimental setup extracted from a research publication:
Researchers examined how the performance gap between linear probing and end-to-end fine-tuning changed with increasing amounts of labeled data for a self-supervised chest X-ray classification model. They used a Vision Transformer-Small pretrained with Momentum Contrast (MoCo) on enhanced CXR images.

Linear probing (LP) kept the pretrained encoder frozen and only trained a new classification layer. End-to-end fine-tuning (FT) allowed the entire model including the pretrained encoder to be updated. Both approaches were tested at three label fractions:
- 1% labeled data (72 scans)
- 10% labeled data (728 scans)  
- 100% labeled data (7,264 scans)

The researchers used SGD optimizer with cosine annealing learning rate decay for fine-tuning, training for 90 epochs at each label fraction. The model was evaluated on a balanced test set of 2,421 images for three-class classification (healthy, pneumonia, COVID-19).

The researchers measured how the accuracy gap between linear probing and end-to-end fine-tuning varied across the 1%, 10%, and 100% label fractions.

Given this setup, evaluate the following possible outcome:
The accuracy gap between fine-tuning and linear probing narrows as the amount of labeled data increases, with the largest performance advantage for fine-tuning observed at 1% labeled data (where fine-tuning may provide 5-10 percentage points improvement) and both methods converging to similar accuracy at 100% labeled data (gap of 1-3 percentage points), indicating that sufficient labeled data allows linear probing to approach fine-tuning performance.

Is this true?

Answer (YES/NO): NO